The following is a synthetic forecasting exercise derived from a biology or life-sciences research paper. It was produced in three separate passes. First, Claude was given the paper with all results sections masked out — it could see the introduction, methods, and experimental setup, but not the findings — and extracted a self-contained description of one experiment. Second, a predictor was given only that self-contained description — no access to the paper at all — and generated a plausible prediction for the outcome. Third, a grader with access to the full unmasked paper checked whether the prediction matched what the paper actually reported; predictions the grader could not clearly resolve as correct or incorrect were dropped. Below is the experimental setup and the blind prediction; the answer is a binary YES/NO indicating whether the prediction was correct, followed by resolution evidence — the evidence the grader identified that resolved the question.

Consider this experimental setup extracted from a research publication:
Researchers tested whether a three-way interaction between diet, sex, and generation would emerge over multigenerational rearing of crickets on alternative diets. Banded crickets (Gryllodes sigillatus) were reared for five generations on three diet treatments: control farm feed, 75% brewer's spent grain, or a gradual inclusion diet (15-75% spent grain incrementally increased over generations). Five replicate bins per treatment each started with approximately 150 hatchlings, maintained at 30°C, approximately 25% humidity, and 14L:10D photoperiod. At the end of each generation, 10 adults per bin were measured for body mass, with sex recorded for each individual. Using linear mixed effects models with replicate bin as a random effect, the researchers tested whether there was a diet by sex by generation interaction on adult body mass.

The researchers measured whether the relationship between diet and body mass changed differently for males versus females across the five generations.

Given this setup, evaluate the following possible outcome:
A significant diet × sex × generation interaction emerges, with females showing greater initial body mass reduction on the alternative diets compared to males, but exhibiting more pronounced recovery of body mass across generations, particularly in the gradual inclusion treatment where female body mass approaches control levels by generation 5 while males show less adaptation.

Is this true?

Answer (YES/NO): NO